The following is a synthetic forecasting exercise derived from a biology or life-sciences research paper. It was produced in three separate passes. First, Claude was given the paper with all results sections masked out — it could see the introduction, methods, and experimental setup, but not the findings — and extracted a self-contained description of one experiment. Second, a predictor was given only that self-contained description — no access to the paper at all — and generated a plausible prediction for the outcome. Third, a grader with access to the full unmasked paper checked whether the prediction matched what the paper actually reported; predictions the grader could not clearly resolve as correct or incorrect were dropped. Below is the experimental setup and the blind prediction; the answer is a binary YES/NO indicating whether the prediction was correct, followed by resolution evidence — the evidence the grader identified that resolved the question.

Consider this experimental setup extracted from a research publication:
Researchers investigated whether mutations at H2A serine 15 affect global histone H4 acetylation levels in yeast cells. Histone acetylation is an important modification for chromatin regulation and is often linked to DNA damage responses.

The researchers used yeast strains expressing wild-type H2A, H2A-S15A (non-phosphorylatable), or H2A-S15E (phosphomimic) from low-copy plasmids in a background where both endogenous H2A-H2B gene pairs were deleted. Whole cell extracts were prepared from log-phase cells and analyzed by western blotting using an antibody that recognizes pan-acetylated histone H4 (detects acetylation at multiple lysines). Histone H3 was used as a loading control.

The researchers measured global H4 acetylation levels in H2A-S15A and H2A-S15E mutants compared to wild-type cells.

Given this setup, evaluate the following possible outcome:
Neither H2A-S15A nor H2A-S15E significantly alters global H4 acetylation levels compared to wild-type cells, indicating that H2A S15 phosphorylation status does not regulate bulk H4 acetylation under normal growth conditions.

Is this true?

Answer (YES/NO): NO